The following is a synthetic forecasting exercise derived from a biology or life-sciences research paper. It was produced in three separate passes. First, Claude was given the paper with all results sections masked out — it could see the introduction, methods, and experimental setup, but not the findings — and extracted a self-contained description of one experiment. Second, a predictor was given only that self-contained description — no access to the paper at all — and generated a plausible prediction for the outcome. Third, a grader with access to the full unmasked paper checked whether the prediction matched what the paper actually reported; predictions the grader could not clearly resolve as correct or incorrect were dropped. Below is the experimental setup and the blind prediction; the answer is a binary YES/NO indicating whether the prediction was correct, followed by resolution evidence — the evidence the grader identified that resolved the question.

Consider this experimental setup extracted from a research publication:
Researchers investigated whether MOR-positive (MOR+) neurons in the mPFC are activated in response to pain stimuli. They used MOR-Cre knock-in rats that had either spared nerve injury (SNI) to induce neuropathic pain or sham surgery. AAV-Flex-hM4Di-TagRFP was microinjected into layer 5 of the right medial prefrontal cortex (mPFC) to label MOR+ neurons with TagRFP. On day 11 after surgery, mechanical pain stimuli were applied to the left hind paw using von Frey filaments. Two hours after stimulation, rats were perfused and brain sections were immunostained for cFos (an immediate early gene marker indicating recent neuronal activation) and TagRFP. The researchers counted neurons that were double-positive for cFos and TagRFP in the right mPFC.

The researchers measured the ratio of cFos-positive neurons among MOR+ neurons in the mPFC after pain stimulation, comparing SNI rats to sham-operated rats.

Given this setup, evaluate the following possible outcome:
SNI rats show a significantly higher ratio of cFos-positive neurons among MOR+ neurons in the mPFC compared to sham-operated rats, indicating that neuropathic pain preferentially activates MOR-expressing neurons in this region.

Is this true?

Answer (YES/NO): YES